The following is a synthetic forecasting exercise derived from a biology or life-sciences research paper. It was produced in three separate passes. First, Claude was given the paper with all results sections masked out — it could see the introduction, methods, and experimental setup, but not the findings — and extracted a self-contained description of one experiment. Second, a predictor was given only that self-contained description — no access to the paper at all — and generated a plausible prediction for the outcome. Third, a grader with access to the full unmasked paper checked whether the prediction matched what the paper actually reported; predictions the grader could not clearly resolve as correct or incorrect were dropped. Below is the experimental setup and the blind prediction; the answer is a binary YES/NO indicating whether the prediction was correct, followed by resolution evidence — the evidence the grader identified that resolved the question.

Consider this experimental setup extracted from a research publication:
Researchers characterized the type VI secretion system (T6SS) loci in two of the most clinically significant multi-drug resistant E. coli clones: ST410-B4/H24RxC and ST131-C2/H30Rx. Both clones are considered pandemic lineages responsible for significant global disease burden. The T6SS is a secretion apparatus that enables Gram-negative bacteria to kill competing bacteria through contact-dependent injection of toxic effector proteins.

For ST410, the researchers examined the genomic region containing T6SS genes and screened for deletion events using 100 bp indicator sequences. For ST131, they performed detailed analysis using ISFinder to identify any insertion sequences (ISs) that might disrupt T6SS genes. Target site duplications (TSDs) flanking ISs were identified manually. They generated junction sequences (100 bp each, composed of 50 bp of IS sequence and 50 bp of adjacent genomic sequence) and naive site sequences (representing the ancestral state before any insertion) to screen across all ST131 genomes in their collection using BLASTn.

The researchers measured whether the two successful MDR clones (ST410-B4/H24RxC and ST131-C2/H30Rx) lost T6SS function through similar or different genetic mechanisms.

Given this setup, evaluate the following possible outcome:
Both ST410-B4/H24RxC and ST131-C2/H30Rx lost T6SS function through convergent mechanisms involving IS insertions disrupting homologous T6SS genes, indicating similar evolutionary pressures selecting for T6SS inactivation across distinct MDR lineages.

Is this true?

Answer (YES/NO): NO